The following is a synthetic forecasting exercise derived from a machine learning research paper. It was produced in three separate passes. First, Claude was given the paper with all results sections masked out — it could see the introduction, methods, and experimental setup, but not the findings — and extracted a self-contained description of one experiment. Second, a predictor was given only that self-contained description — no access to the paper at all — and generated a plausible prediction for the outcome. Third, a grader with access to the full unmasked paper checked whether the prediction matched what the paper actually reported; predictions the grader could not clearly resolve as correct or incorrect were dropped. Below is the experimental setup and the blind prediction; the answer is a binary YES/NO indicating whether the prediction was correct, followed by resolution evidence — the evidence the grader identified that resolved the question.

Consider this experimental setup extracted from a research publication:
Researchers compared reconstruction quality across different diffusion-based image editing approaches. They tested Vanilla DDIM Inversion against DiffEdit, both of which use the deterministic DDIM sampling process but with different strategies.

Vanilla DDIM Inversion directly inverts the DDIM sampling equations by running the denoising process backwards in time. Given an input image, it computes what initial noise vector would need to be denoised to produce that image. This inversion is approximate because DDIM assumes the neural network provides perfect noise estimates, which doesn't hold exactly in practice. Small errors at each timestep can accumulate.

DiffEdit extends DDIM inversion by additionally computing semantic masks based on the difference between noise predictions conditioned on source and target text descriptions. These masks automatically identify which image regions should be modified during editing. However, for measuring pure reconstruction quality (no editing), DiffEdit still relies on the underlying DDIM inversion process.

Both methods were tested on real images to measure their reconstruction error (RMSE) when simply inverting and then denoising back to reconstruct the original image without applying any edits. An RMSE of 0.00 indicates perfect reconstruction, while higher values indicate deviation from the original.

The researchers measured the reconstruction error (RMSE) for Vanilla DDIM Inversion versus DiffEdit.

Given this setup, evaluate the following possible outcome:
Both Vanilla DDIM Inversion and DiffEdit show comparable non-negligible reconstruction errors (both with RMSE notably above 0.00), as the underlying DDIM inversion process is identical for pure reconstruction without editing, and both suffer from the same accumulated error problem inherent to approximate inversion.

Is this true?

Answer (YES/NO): NO